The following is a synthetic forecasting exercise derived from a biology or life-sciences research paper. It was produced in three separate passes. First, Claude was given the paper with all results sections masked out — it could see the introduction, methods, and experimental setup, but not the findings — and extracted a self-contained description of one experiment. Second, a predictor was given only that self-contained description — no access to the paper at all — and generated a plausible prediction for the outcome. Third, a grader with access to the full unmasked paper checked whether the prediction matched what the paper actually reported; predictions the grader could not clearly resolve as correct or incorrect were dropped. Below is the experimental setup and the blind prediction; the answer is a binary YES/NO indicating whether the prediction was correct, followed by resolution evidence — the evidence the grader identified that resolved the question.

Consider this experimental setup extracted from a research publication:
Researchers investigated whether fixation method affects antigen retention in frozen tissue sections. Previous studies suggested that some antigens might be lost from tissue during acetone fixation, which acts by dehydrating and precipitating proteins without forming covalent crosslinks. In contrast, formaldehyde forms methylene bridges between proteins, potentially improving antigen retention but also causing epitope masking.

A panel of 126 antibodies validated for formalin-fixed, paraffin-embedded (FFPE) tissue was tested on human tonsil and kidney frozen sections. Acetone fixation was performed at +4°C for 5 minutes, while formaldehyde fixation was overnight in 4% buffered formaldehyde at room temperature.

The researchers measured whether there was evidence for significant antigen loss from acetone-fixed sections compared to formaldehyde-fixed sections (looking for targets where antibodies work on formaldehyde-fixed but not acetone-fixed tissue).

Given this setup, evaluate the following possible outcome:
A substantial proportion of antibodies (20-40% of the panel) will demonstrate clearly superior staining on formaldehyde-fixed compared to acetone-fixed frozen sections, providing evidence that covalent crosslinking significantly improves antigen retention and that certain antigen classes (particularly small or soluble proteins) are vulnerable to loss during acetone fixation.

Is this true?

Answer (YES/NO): NO